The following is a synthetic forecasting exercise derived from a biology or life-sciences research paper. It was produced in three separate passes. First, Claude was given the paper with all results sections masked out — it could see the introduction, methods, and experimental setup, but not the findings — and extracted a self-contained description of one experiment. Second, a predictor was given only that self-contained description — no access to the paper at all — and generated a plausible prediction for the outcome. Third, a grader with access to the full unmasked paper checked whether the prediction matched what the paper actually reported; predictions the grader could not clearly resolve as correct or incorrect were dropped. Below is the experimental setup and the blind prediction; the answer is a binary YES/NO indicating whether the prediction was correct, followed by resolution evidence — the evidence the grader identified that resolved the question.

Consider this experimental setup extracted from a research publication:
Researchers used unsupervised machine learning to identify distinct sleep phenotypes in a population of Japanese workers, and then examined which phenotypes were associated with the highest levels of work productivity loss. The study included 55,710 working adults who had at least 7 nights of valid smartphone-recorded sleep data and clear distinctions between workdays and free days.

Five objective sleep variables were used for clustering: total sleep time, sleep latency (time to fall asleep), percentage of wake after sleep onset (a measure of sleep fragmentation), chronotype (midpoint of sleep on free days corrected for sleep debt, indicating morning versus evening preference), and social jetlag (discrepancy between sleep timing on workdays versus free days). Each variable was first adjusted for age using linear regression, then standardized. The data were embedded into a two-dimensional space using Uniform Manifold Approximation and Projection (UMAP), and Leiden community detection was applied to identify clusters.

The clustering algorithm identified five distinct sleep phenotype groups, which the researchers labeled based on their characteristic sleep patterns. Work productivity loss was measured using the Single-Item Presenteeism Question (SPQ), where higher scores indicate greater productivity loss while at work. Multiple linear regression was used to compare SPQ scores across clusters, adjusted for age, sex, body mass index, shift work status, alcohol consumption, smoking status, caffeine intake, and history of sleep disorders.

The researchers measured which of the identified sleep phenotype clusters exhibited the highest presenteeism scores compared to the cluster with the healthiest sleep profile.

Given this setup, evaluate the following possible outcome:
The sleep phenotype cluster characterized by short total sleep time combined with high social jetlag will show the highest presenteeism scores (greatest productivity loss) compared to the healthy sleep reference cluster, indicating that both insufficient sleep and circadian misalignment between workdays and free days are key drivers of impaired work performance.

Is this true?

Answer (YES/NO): NO